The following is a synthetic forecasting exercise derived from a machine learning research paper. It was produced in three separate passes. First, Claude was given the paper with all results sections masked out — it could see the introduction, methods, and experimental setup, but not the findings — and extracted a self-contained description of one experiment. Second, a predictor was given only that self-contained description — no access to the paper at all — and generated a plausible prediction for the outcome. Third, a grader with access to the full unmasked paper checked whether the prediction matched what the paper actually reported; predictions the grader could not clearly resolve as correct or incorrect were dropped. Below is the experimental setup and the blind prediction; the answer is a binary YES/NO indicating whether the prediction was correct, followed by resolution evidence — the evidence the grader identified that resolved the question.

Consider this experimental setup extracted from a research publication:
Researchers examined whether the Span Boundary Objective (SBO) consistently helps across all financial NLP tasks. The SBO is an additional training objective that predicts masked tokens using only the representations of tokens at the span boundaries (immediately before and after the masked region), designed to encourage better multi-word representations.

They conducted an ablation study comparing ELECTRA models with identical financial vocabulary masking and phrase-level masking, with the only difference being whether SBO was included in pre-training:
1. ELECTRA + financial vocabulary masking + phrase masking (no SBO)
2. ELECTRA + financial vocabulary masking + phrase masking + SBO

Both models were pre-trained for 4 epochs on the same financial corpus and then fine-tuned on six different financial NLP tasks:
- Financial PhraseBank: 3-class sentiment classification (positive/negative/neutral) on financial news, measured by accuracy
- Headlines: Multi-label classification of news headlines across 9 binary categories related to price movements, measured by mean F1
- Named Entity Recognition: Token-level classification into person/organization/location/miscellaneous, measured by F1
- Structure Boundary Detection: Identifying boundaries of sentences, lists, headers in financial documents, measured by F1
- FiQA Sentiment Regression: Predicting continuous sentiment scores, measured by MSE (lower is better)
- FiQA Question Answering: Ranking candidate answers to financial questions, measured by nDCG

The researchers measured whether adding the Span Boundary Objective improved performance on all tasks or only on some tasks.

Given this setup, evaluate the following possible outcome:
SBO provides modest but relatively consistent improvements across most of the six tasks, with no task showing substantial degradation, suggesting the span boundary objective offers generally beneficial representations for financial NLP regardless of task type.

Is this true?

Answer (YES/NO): YES